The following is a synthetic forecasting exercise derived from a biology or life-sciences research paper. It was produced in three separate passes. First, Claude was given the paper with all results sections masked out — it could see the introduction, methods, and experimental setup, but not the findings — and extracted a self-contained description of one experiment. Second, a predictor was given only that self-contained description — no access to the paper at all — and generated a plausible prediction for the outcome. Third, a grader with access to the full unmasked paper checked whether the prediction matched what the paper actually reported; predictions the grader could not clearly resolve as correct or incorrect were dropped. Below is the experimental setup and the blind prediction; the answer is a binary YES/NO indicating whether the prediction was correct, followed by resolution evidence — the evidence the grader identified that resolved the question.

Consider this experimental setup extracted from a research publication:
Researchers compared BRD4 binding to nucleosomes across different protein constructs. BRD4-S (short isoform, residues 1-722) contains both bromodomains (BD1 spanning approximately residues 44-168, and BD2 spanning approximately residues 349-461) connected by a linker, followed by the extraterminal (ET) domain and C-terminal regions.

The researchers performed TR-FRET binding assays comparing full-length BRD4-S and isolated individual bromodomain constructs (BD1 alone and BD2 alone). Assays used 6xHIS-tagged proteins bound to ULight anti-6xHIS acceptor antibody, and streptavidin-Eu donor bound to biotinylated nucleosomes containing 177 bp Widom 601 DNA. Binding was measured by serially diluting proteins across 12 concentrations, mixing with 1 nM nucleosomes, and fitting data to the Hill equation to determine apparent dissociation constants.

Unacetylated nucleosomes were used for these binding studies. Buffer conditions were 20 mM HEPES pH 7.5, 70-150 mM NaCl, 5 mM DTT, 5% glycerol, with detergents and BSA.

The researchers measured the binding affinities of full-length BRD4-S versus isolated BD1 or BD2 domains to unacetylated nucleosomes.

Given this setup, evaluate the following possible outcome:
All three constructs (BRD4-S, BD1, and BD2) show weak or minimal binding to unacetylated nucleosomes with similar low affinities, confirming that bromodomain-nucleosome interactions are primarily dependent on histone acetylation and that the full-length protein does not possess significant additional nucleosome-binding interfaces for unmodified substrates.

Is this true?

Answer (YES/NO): NO